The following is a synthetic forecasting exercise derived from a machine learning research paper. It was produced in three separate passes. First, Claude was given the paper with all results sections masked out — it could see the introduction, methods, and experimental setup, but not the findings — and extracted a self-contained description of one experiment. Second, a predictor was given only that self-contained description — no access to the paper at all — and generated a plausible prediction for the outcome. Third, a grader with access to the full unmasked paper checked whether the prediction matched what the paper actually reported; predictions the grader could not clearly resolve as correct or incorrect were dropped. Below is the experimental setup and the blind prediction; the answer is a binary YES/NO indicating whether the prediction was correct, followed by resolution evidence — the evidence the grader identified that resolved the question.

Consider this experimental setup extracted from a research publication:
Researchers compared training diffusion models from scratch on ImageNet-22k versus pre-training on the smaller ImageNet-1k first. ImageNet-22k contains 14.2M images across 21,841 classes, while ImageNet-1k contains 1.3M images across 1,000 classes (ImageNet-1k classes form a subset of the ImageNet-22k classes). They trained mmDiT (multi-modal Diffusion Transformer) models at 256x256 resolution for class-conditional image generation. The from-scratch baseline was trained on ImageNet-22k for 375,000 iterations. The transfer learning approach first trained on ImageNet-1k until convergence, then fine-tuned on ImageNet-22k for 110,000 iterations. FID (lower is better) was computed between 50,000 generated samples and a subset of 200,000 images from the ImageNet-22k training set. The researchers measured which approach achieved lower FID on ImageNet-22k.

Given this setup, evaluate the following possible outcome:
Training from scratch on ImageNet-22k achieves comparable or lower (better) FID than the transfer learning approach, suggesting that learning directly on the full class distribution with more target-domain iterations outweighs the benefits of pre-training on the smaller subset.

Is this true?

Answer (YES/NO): NO